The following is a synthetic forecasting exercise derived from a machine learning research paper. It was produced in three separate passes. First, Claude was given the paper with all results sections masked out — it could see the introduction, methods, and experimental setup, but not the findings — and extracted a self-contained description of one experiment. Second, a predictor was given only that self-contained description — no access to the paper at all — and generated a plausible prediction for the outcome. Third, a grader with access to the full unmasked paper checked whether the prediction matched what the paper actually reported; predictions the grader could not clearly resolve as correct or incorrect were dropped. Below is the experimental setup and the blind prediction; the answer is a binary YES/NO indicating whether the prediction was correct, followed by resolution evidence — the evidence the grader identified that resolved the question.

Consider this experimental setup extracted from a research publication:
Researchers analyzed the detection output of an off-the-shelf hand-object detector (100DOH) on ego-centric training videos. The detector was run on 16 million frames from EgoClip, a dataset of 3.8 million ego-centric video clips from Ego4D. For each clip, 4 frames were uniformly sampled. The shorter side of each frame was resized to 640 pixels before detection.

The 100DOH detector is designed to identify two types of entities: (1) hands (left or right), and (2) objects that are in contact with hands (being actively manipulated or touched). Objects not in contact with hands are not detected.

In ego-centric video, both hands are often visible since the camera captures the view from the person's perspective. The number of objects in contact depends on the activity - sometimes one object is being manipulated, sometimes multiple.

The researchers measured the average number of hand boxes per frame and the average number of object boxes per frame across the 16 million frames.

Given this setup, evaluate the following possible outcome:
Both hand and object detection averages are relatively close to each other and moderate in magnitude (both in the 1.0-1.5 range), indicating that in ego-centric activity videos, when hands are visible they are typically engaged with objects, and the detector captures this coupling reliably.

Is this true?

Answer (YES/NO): NO